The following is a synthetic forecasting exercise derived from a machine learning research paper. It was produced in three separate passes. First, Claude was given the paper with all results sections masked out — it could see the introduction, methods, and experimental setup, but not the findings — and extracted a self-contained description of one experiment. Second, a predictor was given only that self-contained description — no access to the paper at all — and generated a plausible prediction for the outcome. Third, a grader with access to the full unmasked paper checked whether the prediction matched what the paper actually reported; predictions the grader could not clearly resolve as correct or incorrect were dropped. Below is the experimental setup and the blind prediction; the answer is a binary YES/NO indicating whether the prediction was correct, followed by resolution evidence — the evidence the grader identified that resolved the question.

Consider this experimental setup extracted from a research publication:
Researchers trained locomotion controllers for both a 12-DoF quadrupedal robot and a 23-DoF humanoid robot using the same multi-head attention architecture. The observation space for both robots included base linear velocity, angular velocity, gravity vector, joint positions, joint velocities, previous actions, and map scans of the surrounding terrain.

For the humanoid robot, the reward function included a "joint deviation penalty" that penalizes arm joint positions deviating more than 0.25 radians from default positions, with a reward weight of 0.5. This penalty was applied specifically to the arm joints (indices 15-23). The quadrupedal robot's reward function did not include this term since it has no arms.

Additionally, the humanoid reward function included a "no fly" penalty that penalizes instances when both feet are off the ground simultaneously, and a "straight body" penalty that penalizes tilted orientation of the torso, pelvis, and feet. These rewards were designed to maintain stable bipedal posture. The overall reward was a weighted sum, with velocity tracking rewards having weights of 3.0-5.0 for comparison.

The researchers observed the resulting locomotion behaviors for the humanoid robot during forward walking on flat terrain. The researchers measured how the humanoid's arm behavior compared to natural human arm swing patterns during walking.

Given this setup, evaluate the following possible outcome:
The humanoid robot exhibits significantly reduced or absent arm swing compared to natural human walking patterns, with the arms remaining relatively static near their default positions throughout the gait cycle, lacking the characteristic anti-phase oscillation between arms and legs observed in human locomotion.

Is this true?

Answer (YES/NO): NO